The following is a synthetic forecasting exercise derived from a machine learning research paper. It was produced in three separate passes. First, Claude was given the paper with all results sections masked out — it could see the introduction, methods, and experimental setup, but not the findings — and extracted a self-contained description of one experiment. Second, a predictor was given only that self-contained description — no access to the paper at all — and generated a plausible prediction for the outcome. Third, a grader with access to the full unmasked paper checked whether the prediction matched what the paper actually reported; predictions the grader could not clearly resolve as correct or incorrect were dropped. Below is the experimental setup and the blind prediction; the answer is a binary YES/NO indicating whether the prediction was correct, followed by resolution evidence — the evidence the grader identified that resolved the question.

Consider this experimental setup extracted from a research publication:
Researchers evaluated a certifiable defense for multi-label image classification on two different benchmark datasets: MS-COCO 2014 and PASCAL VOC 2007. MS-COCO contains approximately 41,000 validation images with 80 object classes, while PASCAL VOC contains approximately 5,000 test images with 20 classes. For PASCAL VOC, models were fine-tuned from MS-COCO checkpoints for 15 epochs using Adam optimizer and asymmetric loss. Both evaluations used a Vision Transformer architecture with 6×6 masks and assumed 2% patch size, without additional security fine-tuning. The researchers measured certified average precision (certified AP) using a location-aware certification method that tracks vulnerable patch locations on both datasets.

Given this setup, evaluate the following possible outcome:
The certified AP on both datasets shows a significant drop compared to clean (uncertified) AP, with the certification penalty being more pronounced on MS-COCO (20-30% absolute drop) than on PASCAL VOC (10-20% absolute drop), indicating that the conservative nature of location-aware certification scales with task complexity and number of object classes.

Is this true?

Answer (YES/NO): NO